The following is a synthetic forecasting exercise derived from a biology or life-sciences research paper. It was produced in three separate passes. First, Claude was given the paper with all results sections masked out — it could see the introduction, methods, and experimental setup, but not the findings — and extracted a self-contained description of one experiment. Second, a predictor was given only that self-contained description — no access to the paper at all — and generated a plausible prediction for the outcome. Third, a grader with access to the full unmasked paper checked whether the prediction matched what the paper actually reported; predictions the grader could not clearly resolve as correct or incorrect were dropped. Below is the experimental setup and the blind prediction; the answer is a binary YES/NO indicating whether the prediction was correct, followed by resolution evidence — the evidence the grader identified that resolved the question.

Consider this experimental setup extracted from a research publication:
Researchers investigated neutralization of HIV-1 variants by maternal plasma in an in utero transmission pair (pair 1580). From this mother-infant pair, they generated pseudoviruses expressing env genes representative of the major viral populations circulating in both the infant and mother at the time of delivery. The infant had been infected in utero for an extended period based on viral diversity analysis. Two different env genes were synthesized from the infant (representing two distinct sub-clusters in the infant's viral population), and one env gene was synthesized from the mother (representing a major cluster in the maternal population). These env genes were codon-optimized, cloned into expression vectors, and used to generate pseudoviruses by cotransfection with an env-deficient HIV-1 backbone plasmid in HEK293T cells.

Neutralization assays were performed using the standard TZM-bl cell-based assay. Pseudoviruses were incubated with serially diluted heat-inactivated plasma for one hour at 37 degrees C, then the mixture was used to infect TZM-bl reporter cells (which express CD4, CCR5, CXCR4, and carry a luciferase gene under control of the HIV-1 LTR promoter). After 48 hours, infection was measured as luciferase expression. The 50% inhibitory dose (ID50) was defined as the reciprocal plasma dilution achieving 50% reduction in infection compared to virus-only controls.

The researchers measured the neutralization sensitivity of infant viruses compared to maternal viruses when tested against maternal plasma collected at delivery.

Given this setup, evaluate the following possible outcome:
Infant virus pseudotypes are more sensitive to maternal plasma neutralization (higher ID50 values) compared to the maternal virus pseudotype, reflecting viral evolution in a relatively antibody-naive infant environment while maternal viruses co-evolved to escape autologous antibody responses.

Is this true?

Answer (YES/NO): NO